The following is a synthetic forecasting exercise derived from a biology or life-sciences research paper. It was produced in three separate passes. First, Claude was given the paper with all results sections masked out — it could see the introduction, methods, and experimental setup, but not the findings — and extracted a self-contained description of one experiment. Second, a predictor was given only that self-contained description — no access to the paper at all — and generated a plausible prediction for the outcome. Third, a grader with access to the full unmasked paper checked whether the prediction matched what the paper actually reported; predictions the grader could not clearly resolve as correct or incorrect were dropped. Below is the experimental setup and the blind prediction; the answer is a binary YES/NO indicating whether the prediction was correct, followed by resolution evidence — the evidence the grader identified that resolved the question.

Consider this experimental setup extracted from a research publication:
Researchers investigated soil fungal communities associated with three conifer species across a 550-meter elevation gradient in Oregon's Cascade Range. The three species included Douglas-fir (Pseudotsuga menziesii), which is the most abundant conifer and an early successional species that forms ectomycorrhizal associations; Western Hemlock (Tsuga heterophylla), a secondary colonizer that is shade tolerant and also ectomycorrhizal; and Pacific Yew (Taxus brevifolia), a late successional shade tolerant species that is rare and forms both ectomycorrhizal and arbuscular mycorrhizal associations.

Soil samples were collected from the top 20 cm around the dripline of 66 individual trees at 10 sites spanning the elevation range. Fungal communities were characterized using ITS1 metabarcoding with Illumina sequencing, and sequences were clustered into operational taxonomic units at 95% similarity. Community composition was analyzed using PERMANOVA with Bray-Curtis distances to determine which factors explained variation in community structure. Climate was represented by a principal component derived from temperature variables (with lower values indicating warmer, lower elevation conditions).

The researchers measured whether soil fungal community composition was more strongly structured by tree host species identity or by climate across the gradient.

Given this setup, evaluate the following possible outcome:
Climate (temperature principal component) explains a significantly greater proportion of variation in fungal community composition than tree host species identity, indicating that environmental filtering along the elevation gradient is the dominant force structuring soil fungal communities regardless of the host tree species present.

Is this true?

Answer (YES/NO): YES